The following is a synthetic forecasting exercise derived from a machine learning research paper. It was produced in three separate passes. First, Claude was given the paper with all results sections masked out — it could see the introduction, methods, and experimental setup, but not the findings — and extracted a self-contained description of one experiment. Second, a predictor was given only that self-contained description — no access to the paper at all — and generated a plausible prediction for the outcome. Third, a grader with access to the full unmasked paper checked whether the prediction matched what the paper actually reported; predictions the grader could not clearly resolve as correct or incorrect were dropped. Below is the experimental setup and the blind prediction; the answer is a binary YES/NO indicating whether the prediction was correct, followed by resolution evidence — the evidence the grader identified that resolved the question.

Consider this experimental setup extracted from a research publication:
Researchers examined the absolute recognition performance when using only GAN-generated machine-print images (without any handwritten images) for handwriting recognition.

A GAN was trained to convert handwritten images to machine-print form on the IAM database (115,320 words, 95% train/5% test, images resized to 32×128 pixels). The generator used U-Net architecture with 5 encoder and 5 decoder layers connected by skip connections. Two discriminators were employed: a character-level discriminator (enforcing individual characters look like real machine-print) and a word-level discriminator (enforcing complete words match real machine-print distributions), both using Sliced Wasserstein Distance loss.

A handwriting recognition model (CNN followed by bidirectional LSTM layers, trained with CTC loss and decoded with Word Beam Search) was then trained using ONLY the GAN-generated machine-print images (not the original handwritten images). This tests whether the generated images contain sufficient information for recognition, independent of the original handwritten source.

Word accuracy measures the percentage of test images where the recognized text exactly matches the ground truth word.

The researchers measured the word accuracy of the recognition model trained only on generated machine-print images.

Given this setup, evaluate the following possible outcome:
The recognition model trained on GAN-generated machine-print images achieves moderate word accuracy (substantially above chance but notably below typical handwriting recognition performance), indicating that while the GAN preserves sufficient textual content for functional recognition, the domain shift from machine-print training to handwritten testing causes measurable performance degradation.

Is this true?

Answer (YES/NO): YES